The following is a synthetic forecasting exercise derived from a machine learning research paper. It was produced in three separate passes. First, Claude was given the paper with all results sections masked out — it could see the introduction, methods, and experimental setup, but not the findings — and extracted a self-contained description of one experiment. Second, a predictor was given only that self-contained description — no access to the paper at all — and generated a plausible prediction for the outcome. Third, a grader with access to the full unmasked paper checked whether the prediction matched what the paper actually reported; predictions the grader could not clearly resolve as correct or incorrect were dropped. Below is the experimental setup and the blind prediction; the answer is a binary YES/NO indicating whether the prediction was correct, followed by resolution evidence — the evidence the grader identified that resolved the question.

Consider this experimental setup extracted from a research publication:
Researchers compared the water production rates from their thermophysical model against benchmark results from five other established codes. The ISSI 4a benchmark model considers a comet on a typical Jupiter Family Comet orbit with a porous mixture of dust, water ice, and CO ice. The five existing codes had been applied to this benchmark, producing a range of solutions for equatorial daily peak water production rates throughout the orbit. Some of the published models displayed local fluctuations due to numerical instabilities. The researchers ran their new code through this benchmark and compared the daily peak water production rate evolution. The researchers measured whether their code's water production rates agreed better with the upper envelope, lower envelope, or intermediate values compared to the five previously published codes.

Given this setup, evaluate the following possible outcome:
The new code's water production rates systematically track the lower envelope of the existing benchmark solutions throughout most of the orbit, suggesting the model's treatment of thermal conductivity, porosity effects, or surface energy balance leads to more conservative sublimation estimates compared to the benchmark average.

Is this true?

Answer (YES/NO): NO